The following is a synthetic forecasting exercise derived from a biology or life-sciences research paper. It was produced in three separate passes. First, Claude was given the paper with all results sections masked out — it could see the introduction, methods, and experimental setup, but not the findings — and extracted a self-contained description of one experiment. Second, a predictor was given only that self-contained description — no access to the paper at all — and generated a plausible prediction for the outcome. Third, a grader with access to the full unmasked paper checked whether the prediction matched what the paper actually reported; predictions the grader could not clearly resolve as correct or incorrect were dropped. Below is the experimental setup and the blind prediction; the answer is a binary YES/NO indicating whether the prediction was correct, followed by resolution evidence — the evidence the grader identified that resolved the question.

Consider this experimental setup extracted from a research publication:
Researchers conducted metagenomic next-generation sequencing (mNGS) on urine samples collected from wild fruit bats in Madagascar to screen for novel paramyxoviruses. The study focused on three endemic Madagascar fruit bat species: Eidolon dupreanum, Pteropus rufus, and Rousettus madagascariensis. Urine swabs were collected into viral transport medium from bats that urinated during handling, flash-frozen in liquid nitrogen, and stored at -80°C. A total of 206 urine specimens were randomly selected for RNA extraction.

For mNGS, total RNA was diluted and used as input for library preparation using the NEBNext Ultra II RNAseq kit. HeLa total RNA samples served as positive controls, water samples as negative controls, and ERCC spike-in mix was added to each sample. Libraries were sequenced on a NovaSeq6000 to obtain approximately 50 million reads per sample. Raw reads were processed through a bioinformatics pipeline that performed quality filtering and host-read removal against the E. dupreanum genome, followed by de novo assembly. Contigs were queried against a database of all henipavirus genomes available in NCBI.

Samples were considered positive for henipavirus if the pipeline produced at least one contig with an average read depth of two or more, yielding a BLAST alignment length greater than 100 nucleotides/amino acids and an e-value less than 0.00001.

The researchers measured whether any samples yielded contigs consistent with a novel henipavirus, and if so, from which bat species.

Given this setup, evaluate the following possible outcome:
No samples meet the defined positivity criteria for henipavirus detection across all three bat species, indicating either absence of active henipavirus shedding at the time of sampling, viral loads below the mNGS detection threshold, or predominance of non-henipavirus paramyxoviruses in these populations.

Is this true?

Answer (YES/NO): NO